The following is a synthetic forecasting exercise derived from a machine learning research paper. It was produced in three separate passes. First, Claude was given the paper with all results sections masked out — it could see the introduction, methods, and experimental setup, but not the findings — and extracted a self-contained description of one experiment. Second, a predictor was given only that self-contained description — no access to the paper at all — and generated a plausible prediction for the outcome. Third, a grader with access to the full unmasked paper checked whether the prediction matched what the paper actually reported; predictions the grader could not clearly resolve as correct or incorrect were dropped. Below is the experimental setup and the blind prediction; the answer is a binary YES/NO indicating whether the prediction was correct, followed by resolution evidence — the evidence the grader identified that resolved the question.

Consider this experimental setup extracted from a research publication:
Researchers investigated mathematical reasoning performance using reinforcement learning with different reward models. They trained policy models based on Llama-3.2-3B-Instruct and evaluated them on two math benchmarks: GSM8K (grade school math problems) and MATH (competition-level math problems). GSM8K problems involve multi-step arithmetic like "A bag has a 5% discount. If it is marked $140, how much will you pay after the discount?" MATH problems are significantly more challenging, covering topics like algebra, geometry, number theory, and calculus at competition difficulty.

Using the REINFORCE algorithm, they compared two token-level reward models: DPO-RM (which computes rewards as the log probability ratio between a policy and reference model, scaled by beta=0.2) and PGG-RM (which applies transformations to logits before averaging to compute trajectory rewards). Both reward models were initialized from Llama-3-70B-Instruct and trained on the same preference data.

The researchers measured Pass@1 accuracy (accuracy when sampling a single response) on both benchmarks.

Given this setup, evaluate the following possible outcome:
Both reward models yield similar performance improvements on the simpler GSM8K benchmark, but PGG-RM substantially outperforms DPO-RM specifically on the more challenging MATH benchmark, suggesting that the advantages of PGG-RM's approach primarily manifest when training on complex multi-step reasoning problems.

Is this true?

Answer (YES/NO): NO